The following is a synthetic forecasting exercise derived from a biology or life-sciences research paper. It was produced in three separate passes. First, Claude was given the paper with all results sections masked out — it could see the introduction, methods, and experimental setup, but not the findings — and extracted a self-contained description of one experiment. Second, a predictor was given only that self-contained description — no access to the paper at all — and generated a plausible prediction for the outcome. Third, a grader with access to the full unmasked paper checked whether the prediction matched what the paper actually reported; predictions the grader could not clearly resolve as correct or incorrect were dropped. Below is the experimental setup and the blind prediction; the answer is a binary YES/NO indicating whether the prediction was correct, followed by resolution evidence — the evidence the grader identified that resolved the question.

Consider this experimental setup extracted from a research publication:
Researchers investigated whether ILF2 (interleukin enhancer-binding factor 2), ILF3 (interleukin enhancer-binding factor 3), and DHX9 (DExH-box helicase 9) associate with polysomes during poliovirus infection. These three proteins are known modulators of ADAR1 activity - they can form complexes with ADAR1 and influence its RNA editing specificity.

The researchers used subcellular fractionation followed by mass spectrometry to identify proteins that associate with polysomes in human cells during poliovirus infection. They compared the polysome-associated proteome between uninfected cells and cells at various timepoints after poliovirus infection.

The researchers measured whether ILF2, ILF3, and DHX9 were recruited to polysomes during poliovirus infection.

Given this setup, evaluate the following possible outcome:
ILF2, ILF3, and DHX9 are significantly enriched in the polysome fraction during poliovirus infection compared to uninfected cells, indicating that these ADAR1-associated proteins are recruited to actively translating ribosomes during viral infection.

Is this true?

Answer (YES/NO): YES